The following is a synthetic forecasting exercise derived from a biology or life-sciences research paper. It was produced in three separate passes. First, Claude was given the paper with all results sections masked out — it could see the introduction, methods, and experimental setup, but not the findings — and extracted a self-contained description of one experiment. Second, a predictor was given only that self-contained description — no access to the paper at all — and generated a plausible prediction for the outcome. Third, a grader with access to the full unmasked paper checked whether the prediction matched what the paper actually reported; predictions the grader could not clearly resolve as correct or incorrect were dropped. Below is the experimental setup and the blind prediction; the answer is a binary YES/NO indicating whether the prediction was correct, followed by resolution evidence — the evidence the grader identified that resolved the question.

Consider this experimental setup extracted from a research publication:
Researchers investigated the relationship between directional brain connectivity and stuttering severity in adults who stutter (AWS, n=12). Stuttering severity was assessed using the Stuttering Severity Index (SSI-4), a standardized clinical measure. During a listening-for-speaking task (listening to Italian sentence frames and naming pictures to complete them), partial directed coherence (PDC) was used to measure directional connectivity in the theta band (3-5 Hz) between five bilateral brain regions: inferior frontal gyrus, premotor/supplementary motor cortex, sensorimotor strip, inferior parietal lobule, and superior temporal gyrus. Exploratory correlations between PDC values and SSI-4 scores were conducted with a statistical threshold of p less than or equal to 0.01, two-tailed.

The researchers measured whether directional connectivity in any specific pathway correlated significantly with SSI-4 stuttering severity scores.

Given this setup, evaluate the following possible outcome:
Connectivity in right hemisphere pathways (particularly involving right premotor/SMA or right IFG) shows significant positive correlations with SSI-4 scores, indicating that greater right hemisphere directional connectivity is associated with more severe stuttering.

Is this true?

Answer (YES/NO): NO